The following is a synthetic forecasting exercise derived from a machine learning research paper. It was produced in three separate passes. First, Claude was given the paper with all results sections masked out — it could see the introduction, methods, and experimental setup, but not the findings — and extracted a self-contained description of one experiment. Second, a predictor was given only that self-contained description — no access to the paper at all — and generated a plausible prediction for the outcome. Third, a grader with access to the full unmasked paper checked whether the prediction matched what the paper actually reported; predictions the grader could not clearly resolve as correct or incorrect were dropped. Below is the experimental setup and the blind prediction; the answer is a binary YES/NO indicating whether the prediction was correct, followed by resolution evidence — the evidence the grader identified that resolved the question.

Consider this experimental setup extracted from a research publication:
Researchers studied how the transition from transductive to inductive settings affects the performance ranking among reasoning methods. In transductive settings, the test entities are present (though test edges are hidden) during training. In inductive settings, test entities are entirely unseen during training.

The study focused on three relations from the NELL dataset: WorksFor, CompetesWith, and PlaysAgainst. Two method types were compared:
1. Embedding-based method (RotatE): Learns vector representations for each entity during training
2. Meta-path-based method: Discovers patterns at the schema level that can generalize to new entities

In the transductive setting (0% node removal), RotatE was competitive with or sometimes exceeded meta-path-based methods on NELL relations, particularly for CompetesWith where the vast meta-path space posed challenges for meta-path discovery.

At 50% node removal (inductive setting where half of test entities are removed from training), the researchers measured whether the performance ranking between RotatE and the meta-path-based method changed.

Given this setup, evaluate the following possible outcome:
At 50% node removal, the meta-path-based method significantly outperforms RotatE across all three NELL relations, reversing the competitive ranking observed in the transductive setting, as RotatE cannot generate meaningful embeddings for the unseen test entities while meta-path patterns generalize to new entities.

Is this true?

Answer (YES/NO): YES